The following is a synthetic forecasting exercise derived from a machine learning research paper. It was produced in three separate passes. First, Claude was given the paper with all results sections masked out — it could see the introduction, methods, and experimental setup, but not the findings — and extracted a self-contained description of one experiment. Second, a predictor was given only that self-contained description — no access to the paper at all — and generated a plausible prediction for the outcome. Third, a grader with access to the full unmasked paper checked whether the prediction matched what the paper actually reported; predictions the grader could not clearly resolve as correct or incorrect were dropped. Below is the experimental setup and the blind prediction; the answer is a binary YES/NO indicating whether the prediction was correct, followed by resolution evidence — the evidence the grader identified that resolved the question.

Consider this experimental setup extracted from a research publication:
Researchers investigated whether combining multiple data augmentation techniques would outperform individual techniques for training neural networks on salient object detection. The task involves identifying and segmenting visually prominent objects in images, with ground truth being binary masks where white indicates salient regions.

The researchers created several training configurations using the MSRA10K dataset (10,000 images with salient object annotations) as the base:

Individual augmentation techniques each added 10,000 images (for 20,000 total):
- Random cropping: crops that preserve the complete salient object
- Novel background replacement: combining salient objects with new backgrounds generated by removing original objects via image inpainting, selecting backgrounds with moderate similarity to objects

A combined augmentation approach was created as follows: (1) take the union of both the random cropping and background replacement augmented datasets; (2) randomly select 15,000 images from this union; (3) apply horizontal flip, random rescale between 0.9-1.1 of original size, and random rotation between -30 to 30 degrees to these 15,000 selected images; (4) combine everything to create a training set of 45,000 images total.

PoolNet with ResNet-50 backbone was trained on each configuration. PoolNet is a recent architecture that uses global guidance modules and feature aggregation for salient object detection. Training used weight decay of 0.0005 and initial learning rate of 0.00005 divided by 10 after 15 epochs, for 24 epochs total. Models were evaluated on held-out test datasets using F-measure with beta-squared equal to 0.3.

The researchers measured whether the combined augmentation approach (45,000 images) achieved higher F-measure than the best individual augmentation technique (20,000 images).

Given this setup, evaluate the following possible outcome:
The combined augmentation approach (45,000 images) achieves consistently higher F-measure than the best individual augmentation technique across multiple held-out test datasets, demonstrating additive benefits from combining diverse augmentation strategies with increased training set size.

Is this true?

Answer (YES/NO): NO